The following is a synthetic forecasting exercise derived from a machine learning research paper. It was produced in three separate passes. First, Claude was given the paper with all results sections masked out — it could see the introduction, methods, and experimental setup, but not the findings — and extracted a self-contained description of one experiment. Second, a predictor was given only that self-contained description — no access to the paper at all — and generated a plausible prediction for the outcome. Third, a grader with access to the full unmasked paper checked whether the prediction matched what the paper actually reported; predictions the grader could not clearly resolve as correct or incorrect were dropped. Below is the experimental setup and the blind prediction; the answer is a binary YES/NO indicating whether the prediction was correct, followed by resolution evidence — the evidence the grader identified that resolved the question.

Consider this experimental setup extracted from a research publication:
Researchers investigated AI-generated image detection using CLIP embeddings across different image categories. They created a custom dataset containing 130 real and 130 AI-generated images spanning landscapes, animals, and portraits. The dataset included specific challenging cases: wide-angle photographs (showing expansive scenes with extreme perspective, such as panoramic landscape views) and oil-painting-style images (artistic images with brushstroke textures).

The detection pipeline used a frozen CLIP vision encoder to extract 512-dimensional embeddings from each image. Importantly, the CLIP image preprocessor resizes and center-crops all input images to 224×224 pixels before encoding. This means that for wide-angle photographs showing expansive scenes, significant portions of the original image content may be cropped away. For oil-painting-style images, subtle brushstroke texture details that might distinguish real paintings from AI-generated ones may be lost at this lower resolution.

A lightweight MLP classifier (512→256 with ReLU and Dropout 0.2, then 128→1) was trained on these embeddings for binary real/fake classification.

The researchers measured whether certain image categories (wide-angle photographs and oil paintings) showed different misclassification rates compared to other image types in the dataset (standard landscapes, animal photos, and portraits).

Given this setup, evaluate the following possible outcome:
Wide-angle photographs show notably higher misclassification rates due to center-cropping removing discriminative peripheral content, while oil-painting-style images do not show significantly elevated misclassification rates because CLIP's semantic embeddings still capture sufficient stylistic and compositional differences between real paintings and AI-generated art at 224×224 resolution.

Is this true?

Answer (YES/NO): NO